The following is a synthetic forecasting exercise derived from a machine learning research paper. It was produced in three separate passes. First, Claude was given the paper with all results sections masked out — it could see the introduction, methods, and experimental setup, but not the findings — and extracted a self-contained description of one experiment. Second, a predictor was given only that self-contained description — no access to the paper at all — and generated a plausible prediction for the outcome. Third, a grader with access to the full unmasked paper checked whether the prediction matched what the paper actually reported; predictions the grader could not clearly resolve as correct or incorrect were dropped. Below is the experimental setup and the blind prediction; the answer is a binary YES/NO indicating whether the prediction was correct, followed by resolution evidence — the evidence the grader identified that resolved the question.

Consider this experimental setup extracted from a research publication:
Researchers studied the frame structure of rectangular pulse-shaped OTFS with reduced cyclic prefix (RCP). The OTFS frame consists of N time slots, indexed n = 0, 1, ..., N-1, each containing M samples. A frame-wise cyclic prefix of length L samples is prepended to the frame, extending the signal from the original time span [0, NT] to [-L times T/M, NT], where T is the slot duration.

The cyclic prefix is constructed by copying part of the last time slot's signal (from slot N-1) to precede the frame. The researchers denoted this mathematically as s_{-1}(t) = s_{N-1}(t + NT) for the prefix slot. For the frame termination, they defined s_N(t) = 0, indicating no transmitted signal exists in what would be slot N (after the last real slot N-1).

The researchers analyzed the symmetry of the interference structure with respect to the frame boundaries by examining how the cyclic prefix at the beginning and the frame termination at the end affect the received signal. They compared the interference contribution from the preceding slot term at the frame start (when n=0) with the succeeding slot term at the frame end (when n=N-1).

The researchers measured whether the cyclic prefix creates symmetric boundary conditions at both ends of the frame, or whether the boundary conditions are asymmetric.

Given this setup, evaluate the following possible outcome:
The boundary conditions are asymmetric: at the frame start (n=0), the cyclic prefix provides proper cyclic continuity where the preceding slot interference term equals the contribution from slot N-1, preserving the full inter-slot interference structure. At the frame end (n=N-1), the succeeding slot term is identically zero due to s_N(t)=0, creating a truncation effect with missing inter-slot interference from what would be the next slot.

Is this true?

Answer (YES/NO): YES